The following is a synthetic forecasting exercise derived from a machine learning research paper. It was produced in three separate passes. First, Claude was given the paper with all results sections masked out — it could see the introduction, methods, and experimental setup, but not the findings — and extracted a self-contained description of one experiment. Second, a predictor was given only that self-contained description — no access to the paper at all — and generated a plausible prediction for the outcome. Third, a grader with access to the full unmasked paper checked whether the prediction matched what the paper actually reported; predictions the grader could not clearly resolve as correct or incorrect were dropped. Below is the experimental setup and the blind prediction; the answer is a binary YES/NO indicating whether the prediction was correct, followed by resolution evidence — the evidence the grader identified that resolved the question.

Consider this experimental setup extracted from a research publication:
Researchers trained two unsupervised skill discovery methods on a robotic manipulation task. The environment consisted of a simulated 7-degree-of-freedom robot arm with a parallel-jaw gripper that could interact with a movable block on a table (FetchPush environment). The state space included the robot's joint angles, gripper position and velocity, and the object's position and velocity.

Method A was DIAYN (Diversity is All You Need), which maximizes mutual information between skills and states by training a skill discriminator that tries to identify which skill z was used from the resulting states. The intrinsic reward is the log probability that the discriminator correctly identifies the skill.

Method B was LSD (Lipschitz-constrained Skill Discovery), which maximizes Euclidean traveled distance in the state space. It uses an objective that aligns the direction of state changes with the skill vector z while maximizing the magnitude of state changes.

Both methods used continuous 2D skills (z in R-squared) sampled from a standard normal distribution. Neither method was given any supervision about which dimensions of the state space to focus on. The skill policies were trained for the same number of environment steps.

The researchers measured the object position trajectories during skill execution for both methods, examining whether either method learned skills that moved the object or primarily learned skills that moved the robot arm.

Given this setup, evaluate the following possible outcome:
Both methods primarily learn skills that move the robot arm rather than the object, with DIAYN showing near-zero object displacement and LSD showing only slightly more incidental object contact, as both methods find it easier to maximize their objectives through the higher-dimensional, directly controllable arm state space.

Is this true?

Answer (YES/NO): YES